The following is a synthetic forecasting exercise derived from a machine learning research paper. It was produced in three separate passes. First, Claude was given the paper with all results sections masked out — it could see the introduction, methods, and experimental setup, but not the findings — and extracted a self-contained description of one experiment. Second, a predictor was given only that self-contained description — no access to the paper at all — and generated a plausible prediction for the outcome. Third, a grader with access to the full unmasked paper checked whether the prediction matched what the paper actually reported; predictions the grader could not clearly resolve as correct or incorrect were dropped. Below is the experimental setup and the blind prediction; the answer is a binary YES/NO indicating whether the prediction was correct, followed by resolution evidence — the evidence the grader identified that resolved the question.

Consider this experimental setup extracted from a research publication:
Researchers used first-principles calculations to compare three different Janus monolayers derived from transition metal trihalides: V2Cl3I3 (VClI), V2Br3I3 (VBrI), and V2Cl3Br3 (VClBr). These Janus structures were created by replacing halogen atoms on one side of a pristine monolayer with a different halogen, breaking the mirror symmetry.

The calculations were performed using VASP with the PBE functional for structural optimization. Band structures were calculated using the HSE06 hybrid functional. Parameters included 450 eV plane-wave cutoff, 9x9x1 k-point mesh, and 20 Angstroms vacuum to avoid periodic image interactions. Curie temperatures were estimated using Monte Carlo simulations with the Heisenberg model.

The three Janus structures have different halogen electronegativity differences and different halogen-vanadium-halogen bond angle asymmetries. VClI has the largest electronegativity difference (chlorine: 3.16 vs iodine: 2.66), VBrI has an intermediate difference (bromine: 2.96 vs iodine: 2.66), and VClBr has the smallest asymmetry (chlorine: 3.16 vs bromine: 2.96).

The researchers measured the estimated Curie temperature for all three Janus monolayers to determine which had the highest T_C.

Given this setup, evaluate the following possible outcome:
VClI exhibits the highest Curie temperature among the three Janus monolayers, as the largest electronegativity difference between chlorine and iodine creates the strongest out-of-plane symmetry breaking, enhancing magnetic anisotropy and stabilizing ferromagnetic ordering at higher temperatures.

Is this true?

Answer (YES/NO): YES